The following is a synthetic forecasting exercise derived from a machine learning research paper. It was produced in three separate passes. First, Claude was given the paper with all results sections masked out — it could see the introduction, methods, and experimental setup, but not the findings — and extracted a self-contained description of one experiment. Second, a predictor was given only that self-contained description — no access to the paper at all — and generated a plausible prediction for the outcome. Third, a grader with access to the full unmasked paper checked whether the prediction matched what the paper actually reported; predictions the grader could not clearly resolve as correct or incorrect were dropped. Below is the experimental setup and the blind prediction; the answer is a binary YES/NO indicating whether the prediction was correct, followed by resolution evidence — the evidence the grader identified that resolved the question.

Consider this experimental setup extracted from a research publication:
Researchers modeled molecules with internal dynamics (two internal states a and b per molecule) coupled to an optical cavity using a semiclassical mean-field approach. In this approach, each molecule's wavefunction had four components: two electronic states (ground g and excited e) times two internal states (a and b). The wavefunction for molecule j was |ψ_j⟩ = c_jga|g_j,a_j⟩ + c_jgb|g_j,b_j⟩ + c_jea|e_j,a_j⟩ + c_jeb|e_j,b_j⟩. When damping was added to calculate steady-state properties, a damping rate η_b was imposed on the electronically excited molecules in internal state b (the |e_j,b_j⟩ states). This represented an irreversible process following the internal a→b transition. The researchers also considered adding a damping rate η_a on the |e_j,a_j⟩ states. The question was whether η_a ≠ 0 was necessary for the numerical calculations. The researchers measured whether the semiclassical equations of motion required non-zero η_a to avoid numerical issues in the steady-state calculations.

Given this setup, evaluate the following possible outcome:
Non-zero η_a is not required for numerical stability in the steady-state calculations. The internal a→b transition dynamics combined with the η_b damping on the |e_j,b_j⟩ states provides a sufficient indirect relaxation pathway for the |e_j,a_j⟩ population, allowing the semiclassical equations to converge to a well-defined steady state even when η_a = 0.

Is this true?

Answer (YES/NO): NO